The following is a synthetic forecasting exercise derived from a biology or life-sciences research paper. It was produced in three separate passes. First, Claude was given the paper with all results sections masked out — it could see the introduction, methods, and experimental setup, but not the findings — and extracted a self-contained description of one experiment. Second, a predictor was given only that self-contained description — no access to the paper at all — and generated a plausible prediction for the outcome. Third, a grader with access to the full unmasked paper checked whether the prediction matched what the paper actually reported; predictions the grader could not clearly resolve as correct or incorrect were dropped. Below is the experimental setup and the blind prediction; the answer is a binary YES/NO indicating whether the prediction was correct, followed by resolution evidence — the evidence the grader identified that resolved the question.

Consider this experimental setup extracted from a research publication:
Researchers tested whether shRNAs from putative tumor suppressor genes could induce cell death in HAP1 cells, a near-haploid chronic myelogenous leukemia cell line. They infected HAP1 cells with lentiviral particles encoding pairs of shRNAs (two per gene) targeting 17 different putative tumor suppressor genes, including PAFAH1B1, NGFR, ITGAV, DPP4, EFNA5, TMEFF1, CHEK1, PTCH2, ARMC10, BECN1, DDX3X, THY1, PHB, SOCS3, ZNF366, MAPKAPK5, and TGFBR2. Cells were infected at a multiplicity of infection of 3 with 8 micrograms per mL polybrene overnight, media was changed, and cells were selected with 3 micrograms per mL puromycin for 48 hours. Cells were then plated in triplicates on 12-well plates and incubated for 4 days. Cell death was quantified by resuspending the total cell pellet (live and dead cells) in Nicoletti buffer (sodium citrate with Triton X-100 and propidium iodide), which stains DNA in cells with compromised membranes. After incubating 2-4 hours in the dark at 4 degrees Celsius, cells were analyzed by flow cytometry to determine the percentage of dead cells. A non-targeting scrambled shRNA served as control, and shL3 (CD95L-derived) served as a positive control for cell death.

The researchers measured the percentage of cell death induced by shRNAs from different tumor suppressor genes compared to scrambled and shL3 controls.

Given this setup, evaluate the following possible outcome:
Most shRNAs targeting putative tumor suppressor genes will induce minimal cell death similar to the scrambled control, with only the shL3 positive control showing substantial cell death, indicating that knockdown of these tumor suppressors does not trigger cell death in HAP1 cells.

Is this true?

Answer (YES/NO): NO